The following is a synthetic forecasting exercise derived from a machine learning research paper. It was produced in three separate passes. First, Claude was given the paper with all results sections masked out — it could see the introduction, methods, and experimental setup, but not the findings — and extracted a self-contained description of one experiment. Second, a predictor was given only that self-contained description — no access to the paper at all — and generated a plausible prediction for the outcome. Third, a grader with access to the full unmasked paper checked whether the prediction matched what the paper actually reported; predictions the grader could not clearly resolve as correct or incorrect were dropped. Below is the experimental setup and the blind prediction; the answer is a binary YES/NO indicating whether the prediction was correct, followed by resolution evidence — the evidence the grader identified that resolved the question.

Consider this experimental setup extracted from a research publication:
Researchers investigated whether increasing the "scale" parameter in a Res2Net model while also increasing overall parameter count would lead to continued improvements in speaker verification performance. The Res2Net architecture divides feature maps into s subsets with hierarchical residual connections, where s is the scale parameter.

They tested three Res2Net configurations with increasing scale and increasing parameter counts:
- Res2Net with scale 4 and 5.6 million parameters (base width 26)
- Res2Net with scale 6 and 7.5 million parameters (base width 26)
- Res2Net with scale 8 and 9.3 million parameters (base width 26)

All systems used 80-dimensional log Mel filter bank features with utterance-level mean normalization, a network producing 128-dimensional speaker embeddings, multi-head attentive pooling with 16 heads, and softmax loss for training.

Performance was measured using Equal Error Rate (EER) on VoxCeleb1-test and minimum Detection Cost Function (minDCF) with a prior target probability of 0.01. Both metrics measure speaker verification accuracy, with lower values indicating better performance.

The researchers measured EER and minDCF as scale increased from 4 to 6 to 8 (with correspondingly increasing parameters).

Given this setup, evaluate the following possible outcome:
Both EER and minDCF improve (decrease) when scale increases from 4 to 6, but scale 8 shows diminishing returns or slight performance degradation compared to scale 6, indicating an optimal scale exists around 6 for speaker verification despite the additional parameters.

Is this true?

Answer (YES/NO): NO